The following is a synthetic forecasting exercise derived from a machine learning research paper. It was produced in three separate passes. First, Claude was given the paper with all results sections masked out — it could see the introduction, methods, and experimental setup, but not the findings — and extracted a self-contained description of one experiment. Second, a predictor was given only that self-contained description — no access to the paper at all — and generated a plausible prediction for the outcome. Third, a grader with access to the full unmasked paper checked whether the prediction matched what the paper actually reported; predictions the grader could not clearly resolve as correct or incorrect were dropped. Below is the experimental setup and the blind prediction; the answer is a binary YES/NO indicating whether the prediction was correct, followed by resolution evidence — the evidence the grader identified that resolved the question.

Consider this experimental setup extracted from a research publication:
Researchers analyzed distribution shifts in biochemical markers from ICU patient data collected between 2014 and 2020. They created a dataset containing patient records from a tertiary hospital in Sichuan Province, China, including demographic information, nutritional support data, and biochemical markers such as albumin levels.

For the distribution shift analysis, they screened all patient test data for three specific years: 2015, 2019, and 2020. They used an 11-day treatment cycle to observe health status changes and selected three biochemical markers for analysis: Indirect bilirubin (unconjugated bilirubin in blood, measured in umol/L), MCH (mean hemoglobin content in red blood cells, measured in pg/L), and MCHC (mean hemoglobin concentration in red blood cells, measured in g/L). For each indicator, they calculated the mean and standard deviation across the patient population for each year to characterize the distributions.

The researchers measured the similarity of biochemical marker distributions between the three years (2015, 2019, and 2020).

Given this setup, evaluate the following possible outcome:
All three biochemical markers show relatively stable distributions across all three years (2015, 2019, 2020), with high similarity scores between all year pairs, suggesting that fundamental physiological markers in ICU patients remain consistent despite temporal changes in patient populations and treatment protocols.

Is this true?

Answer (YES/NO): NO